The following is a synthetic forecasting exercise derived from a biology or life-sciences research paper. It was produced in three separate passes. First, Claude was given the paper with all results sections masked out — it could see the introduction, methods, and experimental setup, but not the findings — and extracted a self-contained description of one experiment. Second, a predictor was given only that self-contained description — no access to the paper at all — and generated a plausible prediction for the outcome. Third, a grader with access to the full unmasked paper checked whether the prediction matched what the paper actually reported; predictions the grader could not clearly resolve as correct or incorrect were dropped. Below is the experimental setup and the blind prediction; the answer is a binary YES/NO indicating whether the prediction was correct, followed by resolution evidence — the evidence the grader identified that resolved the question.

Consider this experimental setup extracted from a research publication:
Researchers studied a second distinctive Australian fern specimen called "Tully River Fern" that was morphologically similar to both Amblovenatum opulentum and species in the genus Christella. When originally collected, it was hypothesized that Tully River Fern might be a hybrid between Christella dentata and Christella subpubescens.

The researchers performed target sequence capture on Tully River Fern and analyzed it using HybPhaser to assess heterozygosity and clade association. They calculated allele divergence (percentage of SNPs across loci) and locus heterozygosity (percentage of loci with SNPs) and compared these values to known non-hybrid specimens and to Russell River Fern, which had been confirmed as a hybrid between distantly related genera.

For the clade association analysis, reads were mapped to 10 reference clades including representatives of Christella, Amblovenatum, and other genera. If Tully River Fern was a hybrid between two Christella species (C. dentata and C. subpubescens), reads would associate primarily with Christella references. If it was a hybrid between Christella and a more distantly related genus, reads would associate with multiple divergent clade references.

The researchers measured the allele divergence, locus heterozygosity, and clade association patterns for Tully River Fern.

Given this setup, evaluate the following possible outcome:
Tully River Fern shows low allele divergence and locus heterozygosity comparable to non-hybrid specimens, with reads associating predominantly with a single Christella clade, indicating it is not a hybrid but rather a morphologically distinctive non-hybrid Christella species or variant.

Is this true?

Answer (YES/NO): NO